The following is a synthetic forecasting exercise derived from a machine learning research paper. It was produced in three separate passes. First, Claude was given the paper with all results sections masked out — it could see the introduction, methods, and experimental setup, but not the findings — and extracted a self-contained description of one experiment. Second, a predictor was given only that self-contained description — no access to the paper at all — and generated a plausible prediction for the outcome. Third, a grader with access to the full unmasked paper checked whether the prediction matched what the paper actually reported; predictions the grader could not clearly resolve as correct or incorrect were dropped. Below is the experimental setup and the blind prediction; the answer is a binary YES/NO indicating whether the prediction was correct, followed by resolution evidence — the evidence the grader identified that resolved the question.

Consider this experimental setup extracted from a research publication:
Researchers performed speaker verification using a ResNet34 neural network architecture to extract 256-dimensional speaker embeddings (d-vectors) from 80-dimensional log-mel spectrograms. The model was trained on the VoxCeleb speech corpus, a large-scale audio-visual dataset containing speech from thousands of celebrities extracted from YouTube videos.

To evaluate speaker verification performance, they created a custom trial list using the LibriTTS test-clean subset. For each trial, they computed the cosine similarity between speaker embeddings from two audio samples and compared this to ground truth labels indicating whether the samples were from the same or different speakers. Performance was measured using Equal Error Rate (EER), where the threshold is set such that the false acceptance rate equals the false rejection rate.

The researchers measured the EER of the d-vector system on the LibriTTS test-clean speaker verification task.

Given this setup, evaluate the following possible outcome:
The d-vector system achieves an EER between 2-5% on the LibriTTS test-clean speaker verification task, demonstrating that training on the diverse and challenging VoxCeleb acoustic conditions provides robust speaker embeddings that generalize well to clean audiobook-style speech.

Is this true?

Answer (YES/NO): NO